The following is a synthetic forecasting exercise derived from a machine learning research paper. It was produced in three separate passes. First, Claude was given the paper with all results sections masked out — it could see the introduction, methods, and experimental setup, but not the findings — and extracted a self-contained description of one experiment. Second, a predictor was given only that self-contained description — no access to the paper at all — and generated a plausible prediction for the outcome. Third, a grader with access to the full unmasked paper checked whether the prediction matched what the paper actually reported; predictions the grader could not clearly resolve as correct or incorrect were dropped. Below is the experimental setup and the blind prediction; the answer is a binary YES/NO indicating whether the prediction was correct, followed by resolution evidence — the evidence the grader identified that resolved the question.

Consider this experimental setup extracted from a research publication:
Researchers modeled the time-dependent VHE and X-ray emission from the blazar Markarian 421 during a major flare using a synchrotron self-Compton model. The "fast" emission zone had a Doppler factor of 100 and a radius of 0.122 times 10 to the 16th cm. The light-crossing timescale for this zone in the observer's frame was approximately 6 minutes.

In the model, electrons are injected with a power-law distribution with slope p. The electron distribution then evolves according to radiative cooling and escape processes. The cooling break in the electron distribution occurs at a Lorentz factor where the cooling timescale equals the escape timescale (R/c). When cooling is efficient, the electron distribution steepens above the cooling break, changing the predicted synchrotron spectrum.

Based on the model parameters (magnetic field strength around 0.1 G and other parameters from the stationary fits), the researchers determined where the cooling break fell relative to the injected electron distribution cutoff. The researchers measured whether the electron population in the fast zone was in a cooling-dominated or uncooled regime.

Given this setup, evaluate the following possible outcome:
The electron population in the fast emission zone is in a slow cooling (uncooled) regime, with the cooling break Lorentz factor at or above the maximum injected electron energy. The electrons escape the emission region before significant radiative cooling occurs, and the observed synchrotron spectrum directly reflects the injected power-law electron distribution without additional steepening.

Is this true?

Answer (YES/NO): YES